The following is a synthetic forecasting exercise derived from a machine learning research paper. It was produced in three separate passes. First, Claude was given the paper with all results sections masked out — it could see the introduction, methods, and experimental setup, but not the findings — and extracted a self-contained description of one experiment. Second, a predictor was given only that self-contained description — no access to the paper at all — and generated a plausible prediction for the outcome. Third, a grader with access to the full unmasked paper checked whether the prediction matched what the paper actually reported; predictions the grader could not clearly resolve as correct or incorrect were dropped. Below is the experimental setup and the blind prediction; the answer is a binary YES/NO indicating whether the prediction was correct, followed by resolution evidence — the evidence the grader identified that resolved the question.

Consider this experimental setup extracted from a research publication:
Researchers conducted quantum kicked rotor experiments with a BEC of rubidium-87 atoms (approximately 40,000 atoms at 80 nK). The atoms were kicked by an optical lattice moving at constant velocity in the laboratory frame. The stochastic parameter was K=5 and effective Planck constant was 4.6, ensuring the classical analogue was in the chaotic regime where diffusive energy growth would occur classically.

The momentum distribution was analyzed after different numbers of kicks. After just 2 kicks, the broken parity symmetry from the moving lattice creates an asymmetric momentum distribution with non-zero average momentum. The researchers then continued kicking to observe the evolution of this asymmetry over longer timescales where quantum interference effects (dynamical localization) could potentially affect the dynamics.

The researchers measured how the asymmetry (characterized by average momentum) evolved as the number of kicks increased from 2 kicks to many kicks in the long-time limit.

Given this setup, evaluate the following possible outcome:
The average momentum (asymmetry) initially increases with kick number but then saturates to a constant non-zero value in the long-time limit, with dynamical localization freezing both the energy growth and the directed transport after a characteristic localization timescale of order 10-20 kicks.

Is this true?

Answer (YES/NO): YES